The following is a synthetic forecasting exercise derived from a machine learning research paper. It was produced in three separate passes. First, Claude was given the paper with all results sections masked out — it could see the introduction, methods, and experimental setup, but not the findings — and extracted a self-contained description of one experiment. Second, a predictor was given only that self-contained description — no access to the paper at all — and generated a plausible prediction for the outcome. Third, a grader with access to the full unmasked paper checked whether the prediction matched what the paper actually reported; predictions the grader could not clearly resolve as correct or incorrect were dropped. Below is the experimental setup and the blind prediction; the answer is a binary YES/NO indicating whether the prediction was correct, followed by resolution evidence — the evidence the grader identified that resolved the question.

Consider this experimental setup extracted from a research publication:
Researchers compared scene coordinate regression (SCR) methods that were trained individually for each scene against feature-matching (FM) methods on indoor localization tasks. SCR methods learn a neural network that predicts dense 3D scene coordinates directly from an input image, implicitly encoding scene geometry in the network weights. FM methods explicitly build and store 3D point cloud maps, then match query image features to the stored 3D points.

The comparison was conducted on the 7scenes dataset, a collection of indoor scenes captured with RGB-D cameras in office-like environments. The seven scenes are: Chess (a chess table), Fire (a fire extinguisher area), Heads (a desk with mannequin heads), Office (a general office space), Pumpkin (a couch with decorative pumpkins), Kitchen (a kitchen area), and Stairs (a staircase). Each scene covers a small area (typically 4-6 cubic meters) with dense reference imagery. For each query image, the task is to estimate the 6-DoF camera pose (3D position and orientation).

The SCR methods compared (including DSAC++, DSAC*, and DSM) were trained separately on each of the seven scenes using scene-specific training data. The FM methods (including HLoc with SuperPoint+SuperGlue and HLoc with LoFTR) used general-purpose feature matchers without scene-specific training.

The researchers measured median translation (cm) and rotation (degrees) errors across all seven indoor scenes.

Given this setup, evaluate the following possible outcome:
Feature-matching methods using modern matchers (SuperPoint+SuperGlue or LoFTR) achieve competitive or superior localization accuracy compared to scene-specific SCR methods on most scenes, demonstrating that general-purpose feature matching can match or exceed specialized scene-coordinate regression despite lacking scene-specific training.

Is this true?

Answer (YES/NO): NO